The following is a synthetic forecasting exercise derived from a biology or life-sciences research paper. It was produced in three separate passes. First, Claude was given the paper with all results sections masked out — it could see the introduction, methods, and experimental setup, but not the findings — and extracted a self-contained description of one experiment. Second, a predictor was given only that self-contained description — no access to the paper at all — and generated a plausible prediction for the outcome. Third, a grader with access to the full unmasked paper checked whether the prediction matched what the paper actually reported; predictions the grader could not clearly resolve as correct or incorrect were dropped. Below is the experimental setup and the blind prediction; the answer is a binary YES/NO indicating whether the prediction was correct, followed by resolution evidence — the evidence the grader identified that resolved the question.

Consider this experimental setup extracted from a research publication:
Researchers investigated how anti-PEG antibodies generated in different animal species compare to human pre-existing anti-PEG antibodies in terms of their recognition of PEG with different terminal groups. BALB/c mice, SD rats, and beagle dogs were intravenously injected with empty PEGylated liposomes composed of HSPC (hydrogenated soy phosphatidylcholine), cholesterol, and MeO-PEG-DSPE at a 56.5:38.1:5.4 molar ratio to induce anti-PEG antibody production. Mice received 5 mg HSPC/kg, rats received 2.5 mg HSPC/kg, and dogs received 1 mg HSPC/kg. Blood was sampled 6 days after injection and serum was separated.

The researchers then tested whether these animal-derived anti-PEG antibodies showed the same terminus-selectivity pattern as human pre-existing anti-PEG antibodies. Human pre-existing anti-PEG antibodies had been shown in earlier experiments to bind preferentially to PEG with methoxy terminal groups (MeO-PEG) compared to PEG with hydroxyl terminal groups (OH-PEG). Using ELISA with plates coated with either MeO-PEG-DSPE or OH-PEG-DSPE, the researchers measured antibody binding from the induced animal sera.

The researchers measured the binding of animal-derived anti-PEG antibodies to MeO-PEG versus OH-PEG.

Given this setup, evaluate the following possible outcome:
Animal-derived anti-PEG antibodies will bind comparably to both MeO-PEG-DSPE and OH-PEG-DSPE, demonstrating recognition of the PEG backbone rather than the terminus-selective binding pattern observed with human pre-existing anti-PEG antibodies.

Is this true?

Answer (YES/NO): YES